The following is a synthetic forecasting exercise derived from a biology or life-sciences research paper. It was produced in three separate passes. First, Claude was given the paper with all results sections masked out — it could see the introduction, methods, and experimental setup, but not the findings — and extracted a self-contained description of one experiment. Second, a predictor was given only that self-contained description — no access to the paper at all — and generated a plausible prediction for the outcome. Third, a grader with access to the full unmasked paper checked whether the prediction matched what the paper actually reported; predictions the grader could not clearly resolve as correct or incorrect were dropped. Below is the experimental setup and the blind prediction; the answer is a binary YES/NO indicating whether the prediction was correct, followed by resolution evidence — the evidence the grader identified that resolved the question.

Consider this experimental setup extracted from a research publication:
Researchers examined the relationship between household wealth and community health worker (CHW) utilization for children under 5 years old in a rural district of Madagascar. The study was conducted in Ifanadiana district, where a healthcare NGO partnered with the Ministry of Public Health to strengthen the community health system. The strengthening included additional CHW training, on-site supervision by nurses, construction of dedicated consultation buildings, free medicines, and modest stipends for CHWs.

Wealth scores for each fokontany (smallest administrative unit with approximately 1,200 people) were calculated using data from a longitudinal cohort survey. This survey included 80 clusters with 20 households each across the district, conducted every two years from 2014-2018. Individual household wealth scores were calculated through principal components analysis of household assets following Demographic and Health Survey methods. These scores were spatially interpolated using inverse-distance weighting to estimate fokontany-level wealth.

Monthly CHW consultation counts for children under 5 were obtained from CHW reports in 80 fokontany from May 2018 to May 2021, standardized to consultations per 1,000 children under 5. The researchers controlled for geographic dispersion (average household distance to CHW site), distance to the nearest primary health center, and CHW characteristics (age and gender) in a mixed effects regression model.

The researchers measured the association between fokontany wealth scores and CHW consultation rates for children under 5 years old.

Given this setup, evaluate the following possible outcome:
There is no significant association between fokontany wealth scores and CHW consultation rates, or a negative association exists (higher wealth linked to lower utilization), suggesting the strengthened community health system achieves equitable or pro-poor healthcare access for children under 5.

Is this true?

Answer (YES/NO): YES